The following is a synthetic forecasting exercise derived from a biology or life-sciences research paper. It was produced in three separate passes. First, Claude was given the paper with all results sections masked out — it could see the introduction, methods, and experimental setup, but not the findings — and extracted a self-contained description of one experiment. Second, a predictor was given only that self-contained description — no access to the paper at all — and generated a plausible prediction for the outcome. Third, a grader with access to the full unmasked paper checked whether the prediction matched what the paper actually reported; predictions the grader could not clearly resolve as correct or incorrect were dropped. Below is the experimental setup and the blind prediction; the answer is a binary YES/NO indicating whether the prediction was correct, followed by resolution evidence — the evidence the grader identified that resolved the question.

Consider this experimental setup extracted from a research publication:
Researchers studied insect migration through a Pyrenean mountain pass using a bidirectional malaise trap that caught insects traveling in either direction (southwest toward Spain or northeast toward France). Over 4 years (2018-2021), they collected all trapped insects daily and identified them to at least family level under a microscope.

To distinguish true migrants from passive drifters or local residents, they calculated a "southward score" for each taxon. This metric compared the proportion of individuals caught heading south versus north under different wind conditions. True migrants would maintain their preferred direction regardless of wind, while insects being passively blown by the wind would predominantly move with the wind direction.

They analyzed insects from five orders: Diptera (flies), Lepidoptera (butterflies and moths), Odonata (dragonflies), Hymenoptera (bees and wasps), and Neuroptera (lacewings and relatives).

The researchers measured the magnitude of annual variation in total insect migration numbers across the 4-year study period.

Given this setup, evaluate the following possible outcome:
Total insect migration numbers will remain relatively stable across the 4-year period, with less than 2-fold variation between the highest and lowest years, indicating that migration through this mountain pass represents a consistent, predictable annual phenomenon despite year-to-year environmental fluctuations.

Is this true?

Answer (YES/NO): NO